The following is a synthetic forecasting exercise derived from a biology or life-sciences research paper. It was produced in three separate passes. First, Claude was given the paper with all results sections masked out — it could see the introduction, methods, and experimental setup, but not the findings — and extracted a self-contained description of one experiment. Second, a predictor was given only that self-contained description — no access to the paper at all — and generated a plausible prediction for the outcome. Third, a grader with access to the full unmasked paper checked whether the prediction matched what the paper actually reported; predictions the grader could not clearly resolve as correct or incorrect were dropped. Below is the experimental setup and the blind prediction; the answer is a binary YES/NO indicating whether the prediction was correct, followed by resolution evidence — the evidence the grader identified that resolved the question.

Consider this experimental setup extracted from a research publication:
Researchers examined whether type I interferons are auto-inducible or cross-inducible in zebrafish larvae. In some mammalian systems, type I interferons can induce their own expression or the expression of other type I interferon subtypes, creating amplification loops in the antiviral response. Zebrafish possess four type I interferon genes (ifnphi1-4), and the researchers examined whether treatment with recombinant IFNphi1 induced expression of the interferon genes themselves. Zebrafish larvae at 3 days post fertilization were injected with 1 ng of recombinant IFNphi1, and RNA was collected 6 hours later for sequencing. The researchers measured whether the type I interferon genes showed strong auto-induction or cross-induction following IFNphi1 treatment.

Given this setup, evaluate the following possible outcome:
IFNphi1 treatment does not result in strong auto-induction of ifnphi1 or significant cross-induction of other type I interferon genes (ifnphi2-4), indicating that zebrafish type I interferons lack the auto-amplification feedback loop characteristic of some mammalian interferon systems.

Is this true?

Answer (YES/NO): YES